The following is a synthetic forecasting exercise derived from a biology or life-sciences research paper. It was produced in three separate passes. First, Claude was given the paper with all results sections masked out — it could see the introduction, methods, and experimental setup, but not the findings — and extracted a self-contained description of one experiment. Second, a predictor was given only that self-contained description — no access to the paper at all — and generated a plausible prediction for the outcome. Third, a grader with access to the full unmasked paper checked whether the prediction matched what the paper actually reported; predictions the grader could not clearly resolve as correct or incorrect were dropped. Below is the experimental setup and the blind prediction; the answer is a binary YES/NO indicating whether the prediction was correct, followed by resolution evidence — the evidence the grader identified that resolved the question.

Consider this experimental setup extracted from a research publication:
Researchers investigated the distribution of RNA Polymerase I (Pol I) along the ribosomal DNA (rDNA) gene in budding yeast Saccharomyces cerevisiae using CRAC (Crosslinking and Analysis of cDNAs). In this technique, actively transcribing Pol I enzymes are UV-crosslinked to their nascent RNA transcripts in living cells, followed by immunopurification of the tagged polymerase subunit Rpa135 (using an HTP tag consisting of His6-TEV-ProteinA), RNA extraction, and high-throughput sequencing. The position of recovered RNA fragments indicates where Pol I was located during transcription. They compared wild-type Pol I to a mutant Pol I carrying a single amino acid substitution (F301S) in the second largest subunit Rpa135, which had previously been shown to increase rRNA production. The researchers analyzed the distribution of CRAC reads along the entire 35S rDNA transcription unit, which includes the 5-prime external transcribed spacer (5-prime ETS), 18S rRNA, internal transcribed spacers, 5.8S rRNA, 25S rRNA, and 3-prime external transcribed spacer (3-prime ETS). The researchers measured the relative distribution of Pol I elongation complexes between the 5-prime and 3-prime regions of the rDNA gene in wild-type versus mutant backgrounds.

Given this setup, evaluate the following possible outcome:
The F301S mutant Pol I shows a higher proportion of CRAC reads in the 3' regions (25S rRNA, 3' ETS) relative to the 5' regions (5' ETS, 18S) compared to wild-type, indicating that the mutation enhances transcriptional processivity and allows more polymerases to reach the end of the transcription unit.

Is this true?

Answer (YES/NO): YES